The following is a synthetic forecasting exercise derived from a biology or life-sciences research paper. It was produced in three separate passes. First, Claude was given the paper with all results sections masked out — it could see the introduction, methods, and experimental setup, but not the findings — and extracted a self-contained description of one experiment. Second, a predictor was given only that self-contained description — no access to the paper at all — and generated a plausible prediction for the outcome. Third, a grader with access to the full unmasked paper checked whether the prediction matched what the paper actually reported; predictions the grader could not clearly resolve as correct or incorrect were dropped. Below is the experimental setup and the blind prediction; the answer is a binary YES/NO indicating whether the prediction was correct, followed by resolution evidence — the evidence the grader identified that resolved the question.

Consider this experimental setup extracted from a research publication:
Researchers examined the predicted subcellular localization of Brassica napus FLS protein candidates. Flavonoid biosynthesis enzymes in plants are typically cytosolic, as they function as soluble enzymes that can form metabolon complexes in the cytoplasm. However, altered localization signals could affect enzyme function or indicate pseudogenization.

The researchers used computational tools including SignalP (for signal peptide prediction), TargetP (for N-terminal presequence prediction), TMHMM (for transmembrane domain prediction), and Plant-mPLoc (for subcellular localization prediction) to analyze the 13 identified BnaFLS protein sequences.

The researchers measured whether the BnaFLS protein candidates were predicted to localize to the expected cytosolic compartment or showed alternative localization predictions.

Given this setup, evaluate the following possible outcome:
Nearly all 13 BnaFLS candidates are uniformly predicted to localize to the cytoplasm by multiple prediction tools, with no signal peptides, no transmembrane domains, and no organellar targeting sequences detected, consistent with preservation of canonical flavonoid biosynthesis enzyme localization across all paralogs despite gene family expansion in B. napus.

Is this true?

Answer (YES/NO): YES